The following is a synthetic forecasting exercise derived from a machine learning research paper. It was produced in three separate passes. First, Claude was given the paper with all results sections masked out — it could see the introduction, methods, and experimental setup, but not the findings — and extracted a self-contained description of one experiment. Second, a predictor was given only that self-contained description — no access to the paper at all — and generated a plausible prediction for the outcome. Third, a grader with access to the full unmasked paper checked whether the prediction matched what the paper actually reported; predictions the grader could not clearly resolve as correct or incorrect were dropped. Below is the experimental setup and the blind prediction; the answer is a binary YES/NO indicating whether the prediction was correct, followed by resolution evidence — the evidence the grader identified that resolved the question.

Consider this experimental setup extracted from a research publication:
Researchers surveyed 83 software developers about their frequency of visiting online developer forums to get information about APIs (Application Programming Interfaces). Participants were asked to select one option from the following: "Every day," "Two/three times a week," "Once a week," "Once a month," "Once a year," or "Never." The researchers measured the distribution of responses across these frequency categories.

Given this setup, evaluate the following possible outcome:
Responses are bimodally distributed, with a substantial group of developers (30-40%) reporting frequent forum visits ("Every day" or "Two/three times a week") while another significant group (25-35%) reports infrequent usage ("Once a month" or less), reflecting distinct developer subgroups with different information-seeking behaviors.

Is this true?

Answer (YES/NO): NO